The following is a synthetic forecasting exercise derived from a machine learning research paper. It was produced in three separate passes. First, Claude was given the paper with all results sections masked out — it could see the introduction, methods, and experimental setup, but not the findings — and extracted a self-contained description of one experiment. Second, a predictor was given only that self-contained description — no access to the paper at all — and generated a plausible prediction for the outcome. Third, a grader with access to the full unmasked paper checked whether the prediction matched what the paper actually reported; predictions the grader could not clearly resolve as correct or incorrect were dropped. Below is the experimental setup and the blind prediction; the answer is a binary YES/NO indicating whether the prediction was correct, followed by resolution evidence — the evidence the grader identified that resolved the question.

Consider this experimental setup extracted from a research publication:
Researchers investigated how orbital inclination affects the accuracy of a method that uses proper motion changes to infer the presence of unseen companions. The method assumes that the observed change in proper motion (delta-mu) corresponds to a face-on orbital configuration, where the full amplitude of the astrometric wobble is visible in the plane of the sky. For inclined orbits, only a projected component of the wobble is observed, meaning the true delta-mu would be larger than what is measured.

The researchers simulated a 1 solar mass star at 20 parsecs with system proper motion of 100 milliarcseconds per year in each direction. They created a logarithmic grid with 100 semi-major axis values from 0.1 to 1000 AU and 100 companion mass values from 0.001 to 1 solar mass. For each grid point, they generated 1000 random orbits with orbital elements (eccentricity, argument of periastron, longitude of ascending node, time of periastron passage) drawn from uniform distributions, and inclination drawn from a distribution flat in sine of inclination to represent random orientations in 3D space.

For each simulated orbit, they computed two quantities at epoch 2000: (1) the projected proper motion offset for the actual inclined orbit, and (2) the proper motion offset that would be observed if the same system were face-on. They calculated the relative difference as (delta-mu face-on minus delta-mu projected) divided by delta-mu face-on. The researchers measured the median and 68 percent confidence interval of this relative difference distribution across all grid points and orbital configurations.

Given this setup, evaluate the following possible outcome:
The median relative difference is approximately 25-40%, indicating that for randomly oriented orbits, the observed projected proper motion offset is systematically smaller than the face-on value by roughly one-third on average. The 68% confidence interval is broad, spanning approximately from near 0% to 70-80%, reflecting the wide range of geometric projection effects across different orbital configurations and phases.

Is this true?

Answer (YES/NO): NO